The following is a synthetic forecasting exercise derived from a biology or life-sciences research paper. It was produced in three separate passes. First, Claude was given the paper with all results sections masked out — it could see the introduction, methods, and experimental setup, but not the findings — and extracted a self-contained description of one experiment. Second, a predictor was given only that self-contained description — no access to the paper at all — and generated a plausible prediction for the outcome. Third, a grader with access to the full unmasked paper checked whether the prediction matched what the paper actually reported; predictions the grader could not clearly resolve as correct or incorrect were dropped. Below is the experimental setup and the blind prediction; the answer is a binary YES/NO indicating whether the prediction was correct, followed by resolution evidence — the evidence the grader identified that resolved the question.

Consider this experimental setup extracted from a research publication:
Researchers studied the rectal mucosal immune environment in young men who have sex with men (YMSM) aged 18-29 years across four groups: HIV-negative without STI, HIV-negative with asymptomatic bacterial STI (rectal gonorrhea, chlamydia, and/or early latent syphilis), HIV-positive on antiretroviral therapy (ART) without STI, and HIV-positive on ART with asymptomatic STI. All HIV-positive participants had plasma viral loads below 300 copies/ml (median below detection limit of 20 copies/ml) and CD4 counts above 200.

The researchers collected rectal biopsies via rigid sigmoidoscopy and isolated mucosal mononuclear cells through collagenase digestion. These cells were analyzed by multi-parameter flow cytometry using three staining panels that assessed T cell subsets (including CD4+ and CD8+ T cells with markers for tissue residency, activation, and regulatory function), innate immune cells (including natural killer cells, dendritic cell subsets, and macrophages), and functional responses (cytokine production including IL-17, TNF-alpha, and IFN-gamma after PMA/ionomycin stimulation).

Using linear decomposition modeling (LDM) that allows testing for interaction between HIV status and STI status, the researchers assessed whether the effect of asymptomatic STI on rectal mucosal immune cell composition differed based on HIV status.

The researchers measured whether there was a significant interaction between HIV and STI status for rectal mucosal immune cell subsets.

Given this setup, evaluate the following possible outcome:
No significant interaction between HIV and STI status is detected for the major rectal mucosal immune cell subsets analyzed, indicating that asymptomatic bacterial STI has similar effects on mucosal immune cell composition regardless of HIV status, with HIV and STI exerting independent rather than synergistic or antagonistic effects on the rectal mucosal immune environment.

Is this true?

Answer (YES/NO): YES